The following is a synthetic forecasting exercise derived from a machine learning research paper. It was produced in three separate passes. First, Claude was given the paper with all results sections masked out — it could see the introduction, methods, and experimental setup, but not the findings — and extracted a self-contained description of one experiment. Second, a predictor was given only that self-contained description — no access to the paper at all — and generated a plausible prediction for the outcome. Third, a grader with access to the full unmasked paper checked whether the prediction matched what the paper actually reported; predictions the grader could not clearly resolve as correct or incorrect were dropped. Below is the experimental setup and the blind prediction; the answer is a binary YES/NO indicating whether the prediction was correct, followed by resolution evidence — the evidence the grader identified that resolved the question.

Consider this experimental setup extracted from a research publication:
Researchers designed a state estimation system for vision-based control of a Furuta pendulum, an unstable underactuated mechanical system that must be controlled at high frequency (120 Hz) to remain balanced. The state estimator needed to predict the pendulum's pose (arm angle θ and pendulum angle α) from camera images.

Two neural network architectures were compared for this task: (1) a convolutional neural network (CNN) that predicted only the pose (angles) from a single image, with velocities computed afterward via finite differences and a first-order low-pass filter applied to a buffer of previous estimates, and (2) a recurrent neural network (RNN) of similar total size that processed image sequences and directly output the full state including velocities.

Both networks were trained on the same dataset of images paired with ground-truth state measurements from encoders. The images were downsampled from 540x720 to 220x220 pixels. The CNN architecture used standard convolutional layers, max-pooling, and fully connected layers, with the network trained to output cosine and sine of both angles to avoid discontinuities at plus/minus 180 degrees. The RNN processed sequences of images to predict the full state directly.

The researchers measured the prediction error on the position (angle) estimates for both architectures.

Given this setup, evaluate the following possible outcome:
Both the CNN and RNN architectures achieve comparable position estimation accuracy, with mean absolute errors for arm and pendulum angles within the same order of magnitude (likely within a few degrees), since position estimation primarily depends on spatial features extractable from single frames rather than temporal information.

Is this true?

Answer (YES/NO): NO